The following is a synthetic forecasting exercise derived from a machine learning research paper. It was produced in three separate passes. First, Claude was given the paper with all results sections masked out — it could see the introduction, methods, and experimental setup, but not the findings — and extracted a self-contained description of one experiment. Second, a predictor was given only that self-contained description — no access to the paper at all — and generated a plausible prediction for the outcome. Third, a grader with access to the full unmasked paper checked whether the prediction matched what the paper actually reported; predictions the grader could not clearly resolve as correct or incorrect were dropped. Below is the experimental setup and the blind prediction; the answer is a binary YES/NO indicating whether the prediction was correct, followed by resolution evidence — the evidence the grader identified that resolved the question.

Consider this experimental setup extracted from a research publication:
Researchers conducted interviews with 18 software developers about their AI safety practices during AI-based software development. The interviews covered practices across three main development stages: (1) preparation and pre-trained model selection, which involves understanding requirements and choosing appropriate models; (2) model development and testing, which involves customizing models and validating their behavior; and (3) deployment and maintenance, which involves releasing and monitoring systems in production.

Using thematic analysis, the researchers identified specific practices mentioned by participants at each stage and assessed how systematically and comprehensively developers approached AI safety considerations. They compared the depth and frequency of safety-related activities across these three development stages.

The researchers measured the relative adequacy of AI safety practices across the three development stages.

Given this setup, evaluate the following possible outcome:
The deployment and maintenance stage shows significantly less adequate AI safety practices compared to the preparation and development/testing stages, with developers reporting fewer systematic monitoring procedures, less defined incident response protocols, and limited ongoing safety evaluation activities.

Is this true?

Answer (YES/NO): NO